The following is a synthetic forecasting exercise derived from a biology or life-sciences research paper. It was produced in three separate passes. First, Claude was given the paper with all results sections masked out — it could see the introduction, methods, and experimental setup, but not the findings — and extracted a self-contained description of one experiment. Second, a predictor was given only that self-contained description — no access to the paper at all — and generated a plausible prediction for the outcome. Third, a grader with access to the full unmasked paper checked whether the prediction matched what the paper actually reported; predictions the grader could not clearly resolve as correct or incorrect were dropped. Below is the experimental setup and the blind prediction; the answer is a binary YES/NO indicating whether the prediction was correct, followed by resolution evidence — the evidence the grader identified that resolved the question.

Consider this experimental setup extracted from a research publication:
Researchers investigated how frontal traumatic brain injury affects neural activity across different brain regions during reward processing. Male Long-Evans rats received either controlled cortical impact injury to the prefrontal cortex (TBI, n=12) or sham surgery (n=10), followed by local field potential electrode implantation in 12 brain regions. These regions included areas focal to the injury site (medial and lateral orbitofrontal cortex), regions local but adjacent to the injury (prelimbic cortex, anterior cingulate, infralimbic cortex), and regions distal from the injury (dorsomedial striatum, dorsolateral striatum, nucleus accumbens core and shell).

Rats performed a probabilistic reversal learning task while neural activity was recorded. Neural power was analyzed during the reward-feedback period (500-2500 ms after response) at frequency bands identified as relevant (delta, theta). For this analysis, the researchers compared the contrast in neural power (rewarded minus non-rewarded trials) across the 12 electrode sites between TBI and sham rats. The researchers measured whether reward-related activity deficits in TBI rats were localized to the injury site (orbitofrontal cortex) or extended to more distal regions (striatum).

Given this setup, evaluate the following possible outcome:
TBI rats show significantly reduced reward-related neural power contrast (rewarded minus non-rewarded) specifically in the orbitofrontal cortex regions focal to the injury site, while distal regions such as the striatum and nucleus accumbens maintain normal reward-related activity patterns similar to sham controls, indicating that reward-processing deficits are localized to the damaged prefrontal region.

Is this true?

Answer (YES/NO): NO